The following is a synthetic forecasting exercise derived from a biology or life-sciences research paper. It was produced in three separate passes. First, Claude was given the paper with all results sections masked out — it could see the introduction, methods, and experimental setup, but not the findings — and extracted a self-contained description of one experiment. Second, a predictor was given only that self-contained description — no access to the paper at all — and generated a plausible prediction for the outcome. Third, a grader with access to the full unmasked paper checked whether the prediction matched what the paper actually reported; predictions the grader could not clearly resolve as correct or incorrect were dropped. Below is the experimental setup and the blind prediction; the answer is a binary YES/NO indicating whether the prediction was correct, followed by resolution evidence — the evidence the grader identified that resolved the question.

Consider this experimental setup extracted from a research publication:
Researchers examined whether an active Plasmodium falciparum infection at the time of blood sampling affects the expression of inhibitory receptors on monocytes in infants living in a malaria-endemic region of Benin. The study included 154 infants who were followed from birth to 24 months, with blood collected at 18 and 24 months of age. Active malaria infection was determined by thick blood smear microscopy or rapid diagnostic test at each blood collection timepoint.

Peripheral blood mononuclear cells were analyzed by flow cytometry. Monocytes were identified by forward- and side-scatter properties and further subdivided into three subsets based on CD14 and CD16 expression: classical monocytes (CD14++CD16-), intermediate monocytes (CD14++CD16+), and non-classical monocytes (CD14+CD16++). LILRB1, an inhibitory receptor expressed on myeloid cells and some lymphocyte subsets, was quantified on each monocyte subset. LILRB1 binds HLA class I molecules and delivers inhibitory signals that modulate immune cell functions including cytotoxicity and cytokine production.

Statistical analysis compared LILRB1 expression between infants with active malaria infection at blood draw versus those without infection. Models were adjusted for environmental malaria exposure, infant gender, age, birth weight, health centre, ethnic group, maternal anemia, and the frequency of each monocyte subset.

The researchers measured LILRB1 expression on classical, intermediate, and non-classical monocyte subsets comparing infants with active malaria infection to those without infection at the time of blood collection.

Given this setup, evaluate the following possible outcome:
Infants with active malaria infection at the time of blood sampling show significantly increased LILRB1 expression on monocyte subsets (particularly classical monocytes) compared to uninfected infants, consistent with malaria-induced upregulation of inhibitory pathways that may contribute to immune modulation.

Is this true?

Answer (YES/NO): NO